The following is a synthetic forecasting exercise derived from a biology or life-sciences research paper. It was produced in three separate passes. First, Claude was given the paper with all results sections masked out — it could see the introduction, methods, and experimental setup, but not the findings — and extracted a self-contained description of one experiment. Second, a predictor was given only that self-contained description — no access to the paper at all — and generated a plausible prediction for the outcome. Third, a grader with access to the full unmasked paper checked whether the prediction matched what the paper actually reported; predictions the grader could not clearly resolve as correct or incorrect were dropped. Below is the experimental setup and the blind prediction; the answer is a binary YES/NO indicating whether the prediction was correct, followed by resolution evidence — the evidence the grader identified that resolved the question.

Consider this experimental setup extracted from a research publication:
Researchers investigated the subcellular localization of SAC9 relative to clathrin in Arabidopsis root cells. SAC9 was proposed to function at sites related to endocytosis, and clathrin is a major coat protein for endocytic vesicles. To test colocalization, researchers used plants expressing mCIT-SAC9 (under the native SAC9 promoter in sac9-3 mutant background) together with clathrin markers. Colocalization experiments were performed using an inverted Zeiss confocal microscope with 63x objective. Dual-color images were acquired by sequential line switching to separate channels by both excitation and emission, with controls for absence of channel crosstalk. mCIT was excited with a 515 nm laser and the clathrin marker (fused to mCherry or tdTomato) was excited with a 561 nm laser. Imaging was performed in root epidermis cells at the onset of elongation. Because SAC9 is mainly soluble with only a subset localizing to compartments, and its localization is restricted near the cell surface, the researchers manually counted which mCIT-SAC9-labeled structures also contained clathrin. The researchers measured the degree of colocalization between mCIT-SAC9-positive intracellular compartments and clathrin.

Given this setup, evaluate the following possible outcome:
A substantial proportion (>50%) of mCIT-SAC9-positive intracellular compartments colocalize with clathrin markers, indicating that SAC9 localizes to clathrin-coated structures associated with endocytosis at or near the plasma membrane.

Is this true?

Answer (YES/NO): YES